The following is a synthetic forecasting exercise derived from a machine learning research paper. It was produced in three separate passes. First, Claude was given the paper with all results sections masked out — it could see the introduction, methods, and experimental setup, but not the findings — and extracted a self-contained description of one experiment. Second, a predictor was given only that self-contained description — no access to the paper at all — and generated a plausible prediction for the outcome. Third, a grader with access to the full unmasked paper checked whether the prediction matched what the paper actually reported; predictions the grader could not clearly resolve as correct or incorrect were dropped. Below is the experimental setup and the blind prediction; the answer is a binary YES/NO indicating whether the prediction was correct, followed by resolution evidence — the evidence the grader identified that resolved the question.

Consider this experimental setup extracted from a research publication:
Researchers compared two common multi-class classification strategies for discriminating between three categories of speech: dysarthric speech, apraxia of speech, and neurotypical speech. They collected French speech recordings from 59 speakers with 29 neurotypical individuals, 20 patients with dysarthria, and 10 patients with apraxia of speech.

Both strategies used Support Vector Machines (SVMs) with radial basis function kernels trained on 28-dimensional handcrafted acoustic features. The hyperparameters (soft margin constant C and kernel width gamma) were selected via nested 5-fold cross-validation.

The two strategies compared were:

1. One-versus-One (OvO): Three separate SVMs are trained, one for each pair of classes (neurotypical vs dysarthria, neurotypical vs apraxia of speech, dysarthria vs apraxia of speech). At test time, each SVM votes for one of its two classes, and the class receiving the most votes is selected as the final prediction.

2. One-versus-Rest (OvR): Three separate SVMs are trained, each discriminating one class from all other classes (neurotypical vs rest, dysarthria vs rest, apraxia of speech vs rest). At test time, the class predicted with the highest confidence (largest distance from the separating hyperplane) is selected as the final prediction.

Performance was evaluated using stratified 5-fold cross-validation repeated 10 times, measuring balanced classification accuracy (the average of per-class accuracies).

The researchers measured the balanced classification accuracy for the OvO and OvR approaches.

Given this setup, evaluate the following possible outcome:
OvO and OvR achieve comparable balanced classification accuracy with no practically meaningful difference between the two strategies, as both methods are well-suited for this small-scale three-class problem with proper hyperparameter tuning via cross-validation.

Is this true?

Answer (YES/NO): NO